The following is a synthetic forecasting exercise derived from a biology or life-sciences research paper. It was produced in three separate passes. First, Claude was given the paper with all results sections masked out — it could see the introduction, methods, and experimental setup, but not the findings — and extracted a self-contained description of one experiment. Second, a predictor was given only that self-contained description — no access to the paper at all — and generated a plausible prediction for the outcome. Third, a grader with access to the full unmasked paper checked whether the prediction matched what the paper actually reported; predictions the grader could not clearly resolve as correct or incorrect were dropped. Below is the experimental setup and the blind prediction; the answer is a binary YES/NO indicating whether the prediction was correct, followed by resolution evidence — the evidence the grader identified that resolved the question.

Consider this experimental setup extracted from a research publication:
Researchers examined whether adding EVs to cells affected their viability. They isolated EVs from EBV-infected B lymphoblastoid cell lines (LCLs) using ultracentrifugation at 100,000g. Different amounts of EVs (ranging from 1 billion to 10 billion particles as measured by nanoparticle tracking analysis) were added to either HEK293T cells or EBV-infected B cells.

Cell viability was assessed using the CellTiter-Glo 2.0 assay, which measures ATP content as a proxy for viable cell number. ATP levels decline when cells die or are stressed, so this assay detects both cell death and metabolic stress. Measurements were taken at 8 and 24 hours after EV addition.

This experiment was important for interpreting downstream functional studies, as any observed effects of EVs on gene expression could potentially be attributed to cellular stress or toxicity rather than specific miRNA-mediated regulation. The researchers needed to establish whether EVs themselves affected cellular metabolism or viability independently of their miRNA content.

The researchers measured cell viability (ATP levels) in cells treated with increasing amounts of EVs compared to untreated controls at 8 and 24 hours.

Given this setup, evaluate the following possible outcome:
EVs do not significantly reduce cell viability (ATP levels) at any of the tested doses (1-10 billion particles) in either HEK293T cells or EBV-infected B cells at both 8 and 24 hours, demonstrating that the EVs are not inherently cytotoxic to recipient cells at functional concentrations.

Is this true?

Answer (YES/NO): NO